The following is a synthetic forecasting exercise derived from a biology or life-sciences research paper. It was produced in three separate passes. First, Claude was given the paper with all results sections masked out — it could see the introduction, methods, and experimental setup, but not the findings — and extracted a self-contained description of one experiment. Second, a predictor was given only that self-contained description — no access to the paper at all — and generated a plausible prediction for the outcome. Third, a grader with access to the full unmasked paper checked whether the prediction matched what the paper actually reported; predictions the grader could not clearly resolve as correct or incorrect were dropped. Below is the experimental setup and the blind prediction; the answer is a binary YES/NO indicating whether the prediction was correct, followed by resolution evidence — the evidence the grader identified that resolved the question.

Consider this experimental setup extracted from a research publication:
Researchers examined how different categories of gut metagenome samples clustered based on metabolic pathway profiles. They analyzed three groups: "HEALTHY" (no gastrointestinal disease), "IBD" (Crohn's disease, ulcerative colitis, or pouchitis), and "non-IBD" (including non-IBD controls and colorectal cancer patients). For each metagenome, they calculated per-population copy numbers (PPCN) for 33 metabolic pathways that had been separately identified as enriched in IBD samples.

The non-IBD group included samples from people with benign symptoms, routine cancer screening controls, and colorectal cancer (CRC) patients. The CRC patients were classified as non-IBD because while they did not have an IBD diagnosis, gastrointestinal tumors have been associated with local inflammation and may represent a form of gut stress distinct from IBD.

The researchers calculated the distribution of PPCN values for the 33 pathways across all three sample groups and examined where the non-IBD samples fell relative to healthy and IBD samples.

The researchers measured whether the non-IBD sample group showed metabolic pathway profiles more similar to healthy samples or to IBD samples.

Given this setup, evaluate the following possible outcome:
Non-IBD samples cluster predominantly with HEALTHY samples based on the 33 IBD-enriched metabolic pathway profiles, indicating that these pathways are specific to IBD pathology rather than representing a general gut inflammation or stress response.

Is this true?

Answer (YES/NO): NO